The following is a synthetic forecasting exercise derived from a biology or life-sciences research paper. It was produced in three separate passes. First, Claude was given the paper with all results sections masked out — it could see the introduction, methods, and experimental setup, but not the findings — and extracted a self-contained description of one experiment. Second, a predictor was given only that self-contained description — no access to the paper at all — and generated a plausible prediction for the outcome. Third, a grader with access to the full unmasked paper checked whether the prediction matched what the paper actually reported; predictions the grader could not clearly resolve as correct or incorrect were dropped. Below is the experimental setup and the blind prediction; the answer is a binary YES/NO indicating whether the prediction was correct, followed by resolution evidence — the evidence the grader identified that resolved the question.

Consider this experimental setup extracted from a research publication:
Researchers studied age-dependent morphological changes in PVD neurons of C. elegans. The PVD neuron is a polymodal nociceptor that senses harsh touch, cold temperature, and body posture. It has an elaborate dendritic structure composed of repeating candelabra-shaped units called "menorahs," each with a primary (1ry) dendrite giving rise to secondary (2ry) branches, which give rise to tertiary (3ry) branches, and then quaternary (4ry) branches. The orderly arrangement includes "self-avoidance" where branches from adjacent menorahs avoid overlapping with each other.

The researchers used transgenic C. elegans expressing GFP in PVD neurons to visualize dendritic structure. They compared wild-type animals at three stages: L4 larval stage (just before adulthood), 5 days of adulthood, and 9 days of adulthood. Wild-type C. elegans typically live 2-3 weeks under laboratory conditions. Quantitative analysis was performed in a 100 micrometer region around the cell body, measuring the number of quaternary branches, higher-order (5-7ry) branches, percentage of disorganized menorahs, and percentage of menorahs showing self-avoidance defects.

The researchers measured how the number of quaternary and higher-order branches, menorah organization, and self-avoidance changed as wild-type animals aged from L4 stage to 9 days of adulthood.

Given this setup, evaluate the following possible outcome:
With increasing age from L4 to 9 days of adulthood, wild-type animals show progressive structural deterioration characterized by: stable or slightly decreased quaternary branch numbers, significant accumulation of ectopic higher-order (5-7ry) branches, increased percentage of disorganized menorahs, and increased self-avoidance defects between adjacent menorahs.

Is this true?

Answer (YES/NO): NO